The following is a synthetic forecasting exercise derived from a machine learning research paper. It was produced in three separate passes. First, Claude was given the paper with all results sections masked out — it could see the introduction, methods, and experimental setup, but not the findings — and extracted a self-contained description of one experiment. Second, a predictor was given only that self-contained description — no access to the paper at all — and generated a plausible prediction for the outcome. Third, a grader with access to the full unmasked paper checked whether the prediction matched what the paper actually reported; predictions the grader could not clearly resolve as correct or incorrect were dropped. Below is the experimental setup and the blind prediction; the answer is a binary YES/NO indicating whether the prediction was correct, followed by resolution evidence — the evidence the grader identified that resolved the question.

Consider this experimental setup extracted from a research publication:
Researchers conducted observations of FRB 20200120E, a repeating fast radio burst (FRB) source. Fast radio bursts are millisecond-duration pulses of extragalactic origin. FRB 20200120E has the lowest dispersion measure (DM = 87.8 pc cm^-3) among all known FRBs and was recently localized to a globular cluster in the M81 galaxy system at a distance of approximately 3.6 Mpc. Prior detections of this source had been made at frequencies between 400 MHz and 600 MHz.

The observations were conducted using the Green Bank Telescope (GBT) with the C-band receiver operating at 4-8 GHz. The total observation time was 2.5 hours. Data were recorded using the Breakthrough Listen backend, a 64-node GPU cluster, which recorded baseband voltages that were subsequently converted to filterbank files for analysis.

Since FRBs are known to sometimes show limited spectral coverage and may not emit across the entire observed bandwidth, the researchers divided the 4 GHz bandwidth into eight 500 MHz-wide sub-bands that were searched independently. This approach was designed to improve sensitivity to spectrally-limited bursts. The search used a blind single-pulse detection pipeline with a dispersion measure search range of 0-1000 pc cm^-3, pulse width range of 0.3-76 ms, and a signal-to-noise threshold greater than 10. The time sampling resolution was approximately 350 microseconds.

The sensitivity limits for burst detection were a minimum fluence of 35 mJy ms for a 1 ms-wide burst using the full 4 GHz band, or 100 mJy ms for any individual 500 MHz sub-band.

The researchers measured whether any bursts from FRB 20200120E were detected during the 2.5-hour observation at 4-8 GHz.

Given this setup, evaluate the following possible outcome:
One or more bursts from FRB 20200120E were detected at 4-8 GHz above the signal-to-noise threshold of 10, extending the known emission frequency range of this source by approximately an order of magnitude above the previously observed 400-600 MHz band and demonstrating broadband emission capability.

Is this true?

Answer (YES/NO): NO